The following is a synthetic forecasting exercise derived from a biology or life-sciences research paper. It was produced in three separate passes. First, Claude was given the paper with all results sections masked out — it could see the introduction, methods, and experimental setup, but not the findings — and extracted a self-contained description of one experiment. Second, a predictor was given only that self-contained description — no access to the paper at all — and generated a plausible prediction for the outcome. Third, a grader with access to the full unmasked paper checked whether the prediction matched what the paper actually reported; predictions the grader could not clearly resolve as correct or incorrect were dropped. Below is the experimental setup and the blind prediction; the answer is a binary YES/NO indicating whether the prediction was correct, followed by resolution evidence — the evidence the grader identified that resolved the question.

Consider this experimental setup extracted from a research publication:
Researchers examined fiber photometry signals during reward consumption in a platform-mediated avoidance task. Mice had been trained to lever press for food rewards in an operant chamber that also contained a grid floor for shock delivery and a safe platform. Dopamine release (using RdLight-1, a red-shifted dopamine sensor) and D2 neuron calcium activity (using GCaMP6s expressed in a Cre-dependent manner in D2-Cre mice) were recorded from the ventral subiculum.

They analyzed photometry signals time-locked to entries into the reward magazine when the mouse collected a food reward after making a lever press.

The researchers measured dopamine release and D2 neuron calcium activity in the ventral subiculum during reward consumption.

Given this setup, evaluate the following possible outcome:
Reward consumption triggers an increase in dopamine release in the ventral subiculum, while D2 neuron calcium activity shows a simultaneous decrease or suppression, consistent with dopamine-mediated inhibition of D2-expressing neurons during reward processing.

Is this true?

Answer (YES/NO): YES